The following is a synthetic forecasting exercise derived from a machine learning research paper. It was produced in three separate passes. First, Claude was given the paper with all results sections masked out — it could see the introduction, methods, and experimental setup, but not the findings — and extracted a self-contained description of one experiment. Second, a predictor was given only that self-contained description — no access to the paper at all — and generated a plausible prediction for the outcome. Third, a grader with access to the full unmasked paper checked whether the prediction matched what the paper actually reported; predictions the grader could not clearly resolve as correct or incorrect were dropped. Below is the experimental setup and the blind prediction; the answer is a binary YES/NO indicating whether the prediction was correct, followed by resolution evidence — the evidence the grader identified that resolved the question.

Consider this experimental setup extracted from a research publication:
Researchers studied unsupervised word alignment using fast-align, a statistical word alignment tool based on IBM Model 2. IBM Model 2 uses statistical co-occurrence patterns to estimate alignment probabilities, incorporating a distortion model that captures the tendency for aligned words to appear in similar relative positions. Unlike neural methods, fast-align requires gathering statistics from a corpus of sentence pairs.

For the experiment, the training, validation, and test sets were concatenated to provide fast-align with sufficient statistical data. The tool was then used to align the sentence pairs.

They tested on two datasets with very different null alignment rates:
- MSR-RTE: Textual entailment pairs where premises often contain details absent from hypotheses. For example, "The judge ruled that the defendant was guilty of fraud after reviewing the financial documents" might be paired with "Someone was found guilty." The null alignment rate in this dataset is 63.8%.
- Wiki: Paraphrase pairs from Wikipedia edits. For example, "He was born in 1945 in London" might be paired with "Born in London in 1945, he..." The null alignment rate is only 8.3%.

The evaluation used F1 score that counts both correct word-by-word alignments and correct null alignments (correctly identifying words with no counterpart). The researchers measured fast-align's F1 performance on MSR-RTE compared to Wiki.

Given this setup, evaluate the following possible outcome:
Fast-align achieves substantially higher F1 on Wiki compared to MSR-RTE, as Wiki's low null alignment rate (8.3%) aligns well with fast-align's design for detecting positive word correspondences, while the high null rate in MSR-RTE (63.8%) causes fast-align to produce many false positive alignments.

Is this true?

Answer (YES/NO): YES